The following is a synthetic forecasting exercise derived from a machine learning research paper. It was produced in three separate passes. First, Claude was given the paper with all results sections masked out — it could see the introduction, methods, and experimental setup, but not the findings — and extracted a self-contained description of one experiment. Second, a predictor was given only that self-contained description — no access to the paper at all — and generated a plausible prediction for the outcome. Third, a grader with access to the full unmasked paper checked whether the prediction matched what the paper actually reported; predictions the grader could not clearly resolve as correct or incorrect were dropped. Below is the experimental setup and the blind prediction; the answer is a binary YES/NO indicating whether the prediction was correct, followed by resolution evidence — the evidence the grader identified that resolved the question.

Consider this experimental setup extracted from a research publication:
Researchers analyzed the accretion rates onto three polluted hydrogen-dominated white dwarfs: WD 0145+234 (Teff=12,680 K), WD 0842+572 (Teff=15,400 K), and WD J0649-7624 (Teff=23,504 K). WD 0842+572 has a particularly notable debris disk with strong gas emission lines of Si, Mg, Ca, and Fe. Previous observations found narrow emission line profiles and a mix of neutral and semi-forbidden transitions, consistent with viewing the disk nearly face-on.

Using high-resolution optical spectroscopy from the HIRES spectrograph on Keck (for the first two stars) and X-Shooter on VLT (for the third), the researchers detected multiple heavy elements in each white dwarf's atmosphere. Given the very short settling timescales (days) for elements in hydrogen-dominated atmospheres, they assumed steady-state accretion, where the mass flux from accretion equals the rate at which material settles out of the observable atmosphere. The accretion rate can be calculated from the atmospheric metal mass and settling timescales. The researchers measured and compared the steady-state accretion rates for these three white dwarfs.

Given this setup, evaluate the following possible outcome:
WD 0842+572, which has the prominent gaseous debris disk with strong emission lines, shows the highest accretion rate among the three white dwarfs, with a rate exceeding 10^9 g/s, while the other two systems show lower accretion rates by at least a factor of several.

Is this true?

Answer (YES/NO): YES